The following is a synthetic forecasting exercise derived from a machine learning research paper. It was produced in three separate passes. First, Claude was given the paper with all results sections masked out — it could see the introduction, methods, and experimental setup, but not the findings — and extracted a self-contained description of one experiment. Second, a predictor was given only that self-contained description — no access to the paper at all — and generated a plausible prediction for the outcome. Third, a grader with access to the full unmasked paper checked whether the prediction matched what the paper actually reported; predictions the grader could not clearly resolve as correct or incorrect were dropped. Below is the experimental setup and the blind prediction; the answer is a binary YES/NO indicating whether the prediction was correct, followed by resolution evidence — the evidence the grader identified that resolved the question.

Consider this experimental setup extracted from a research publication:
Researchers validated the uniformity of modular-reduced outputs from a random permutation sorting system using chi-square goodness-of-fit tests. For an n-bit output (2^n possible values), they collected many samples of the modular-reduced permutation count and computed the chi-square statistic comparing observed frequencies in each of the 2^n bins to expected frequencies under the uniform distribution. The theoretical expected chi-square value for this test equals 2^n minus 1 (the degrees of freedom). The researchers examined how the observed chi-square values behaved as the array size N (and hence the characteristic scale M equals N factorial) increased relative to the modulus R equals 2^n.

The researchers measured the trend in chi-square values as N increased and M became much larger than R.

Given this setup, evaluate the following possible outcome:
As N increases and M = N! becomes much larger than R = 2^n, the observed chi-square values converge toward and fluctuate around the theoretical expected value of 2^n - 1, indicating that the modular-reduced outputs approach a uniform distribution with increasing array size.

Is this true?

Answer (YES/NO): YES